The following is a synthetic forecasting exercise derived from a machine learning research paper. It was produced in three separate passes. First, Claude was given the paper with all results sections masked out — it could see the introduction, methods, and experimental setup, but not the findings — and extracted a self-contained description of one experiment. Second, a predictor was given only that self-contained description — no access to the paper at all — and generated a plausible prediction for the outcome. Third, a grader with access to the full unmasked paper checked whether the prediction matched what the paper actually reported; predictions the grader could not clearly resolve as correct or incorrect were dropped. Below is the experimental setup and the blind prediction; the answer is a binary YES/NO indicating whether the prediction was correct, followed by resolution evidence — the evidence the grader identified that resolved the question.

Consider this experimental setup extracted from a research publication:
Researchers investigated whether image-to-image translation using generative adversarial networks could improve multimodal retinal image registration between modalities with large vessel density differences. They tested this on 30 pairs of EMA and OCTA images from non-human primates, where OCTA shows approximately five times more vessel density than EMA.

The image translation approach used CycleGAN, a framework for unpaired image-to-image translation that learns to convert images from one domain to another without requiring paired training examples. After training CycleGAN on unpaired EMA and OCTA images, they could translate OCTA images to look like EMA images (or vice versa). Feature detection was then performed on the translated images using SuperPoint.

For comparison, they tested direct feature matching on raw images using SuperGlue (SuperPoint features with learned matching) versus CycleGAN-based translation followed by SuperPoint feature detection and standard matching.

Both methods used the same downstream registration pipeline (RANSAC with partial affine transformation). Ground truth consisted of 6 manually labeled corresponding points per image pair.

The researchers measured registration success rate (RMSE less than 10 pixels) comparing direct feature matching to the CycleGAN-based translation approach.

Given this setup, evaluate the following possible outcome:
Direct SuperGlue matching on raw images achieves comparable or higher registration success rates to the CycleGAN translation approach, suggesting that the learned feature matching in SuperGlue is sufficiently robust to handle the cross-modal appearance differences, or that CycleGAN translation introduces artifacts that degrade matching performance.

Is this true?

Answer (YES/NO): NO